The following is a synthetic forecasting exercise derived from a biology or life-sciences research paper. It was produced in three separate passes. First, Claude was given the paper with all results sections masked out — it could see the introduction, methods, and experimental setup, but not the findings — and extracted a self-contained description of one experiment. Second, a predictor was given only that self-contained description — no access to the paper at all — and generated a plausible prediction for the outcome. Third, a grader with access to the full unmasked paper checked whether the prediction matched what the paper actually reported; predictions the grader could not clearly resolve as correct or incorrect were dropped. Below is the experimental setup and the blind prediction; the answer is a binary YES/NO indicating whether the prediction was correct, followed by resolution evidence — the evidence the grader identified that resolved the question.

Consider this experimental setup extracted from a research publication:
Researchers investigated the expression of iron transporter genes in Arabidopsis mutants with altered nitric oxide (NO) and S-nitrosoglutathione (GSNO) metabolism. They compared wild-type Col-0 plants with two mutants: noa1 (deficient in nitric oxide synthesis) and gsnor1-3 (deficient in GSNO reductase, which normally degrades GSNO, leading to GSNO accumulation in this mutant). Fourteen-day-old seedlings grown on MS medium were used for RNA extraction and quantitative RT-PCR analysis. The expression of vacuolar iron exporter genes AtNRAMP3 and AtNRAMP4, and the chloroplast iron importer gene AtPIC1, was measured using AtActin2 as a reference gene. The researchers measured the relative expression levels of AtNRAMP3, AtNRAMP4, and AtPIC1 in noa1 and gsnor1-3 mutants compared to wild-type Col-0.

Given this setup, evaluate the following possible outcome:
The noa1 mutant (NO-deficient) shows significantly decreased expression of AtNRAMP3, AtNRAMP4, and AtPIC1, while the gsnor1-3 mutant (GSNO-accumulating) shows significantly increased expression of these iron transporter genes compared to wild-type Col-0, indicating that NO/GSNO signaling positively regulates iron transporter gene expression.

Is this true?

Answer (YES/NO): NO